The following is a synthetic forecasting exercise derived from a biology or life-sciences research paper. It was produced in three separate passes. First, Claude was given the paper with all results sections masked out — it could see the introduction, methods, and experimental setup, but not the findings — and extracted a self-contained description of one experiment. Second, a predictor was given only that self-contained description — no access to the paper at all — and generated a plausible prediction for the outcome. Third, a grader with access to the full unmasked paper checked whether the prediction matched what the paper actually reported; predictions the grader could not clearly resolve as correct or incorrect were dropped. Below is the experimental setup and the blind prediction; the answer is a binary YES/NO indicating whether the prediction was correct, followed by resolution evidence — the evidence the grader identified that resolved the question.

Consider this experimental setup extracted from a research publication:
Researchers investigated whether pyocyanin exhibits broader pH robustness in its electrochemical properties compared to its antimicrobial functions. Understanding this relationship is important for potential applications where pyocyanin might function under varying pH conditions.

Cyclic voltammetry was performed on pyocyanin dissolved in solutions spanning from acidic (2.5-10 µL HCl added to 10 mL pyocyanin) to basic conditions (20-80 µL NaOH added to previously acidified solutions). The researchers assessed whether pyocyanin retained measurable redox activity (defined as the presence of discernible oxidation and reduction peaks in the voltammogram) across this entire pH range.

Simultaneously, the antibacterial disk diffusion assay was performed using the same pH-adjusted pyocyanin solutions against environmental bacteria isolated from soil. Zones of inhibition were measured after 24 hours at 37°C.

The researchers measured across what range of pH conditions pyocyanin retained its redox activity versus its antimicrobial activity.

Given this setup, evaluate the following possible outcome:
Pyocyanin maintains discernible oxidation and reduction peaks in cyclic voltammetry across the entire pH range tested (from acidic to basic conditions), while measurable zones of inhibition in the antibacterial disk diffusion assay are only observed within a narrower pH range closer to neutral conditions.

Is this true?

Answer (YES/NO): YES